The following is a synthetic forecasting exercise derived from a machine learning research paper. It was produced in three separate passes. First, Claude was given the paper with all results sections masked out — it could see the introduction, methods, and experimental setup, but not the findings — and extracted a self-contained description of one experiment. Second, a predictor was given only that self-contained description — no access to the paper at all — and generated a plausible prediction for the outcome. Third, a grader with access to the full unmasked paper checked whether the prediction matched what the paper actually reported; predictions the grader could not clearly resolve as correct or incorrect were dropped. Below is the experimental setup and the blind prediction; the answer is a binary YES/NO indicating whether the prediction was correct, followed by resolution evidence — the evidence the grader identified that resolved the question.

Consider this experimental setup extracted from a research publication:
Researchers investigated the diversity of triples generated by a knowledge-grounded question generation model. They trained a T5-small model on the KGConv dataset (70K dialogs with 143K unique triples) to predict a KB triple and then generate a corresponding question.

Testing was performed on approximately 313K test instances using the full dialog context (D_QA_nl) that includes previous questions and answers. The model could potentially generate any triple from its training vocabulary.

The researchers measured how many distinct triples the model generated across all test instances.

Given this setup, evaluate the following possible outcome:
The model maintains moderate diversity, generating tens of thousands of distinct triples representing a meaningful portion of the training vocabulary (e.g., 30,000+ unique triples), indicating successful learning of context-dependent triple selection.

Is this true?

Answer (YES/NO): NO